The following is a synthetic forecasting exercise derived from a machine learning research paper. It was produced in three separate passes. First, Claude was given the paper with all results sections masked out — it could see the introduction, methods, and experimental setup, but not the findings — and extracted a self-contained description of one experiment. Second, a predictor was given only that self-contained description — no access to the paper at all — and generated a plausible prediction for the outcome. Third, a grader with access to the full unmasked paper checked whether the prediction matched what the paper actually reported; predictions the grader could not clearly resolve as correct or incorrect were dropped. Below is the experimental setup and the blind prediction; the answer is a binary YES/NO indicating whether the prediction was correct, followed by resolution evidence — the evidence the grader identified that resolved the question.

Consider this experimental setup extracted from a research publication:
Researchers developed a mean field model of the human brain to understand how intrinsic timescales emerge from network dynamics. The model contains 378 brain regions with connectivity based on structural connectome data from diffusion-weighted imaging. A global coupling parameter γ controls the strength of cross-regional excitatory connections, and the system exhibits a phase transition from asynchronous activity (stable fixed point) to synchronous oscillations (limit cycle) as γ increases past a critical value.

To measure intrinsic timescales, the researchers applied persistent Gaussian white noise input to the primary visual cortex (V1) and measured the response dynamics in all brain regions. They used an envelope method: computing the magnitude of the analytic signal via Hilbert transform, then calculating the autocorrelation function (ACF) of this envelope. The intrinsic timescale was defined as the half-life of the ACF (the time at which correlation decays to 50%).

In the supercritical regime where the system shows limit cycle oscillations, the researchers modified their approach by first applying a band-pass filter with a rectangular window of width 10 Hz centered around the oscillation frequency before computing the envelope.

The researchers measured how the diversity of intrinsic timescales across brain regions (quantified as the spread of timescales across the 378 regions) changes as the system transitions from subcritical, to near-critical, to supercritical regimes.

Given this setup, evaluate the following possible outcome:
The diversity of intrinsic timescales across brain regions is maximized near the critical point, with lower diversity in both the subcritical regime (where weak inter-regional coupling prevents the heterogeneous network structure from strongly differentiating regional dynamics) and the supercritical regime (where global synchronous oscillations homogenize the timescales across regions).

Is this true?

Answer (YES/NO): YES